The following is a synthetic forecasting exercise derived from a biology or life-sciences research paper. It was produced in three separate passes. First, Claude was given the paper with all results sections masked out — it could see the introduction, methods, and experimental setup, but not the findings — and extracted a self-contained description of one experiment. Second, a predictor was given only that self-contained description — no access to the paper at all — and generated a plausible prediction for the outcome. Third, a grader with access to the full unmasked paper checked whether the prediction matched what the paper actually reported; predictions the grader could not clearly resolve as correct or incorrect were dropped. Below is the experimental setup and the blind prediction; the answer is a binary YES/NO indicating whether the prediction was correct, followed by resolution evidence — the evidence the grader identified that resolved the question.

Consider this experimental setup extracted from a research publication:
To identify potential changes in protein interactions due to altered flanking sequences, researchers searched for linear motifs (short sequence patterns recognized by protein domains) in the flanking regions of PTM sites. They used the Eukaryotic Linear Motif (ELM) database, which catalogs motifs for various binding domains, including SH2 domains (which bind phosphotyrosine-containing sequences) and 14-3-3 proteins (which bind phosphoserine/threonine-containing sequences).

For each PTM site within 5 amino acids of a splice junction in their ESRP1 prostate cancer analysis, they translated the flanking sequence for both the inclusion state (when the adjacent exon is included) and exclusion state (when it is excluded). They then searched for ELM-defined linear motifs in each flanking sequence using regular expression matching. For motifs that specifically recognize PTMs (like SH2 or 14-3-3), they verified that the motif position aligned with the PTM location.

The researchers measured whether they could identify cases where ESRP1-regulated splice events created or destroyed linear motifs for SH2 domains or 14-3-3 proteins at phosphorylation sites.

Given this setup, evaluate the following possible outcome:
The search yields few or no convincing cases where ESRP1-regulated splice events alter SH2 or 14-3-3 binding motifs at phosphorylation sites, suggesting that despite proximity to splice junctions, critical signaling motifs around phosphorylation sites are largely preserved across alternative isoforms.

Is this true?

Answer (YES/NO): NO